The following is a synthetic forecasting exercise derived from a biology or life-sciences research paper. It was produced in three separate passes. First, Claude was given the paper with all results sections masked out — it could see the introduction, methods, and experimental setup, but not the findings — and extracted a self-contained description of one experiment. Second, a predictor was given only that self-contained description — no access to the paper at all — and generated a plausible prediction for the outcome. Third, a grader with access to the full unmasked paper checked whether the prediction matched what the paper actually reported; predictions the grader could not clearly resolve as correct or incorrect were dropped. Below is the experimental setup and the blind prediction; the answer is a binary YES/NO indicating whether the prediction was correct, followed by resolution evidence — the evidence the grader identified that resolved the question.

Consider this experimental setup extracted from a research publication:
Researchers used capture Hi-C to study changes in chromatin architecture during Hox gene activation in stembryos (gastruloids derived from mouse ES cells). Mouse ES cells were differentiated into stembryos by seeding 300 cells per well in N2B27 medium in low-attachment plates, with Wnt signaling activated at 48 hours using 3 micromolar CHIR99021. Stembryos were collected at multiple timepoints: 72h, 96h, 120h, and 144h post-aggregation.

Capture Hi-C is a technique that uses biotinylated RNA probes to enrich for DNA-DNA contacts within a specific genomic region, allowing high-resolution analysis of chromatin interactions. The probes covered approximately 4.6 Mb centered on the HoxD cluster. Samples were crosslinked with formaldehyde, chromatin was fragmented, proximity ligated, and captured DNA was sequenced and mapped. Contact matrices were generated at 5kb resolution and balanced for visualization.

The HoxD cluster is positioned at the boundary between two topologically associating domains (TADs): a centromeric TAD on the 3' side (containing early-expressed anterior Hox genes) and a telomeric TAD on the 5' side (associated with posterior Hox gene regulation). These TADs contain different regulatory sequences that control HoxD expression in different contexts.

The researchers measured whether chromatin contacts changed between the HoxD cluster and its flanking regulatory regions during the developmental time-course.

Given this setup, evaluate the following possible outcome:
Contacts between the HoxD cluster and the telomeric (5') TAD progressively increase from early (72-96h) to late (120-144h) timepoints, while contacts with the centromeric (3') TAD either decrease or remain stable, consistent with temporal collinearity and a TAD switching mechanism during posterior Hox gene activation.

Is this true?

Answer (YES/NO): NO